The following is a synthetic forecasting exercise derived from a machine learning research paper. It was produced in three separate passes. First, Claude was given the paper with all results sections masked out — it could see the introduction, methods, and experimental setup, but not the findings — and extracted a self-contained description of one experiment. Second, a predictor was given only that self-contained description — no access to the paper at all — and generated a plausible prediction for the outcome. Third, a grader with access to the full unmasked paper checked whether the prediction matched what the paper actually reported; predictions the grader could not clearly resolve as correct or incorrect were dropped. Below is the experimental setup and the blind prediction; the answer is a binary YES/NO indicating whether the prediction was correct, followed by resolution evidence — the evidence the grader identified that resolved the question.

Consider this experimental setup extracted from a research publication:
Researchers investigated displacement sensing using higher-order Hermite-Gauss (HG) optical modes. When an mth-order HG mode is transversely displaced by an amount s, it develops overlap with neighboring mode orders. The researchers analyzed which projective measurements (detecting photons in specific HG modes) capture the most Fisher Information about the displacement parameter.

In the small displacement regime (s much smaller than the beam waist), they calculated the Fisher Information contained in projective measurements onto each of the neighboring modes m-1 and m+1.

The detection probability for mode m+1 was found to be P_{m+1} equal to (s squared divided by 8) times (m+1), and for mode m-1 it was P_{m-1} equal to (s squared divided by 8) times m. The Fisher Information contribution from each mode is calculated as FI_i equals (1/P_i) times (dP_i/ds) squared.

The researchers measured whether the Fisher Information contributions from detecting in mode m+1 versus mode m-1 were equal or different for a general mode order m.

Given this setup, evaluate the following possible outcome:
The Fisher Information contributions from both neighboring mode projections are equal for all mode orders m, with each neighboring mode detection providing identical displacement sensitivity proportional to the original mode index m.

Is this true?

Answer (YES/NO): NO